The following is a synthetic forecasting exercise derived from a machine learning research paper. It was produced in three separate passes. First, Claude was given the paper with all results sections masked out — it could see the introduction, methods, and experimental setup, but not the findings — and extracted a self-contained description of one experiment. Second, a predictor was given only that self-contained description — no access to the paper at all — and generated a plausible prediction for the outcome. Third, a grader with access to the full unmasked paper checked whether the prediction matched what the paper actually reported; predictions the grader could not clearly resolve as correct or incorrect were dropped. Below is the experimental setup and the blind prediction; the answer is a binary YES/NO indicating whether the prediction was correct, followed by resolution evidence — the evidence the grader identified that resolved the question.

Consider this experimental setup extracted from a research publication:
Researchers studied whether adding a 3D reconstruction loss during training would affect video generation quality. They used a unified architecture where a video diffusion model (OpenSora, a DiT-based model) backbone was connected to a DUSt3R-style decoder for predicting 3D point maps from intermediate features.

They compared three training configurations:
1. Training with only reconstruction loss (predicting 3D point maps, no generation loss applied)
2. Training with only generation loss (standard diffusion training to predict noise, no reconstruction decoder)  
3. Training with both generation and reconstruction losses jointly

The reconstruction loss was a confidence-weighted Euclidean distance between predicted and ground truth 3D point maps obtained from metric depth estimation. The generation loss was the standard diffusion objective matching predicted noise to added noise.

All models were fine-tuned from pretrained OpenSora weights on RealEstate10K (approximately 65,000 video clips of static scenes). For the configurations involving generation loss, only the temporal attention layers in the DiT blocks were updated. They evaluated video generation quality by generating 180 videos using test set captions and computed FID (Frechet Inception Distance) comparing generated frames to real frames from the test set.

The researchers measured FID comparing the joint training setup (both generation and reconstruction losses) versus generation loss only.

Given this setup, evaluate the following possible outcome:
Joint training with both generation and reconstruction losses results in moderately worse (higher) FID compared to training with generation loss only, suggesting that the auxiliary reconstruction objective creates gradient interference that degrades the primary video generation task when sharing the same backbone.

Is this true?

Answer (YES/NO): NO